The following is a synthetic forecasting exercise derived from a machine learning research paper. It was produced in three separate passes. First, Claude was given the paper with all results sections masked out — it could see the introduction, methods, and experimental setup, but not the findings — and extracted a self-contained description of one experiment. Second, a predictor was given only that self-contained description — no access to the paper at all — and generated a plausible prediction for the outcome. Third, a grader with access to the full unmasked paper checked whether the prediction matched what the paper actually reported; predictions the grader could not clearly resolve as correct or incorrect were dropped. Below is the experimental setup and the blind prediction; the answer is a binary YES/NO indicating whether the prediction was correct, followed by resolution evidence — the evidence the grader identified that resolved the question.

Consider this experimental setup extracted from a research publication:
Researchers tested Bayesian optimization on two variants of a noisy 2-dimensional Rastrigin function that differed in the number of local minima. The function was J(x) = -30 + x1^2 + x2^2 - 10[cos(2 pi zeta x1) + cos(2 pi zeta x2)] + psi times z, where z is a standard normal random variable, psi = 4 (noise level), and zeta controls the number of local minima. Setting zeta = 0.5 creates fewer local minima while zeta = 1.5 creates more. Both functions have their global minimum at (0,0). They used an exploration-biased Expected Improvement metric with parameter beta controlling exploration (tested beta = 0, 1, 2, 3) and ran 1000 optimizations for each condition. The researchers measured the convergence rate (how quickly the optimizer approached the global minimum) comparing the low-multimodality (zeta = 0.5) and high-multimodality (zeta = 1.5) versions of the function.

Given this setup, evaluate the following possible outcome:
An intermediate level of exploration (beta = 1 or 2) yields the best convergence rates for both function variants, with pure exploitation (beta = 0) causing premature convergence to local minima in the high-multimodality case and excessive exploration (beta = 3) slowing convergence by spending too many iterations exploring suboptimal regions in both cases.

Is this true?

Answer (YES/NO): NO